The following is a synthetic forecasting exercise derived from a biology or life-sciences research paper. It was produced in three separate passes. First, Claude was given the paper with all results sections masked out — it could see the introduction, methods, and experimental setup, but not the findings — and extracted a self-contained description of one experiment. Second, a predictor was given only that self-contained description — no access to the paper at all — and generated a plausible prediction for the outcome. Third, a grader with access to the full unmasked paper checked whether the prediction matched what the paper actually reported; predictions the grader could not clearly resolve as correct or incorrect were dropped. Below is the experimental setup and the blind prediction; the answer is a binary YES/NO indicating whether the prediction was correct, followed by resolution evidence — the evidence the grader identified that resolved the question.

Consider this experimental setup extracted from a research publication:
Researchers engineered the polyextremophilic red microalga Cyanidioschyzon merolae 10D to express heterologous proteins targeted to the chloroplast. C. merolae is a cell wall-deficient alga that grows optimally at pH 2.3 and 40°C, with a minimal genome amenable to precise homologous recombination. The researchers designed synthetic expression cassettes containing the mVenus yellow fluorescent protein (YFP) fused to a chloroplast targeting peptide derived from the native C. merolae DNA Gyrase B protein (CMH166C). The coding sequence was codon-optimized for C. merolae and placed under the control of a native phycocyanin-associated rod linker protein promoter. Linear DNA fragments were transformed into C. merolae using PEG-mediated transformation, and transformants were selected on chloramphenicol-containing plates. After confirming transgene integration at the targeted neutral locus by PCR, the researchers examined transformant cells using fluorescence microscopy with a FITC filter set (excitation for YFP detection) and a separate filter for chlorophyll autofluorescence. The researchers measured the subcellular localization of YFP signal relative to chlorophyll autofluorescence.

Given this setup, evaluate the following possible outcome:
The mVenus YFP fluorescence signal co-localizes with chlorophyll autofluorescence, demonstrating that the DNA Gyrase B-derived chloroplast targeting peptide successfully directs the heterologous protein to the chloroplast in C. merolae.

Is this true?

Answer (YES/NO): YES